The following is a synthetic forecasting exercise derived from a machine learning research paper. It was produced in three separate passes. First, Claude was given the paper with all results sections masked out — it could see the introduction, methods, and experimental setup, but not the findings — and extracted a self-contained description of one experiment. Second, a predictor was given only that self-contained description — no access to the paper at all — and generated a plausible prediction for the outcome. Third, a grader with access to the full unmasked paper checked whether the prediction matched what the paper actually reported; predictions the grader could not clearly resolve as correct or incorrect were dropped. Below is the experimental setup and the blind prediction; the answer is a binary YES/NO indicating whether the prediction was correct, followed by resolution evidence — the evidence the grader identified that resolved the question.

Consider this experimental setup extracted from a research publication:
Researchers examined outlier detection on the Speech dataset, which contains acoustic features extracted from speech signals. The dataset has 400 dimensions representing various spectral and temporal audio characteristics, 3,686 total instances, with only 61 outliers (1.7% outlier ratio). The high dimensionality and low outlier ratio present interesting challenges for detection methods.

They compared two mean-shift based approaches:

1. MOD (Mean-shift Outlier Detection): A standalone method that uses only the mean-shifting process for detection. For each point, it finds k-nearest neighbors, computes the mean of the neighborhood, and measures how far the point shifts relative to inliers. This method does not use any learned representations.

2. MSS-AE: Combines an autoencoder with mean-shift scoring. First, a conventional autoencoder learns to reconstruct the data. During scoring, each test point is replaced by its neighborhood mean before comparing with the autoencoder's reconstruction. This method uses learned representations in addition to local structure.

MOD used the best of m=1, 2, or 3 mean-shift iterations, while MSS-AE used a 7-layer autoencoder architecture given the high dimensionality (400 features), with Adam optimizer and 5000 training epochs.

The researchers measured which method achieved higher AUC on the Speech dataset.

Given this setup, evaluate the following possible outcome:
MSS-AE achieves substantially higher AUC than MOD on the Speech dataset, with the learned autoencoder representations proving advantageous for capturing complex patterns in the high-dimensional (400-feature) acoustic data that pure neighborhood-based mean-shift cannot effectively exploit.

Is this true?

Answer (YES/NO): NO